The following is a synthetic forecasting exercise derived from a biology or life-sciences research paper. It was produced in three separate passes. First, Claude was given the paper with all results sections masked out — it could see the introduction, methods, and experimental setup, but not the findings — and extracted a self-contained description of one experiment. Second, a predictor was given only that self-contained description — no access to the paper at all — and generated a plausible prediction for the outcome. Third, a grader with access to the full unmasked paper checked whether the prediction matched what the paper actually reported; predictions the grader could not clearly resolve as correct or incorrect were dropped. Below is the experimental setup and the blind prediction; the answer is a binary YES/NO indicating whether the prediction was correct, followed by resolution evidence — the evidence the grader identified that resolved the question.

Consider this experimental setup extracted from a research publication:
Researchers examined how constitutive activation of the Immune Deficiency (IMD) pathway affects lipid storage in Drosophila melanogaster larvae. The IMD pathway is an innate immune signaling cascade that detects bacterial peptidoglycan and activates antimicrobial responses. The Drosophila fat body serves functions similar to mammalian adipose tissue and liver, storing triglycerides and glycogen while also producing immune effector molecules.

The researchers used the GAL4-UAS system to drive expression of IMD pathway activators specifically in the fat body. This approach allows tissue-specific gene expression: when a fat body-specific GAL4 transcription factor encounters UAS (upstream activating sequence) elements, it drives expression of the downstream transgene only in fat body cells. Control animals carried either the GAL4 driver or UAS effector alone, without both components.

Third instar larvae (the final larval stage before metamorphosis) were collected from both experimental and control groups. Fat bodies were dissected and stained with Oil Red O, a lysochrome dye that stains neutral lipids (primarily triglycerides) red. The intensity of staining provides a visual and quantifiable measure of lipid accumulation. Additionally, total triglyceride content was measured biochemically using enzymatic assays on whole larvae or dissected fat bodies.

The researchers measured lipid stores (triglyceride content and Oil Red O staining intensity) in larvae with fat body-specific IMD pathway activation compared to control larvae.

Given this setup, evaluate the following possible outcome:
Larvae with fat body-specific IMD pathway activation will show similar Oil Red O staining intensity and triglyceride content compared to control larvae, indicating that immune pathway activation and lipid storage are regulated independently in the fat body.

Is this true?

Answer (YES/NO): NO